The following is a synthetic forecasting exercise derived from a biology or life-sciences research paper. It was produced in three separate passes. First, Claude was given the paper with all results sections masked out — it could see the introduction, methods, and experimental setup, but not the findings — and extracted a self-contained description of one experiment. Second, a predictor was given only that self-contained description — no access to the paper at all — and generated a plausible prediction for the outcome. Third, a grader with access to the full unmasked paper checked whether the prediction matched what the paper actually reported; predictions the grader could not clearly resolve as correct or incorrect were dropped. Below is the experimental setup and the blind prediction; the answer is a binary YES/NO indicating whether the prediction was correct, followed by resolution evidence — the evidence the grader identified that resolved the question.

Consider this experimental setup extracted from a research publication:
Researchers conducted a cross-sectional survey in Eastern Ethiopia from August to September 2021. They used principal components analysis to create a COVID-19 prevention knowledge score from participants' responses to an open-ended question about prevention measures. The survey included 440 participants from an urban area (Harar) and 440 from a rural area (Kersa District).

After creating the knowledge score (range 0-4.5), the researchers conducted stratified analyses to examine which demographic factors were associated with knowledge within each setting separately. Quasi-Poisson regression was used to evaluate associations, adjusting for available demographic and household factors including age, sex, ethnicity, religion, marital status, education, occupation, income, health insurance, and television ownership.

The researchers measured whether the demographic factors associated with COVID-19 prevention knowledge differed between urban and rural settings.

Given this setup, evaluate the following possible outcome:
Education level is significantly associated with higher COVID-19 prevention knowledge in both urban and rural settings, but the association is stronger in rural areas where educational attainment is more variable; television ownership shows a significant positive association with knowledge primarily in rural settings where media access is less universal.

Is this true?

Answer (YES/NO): NO